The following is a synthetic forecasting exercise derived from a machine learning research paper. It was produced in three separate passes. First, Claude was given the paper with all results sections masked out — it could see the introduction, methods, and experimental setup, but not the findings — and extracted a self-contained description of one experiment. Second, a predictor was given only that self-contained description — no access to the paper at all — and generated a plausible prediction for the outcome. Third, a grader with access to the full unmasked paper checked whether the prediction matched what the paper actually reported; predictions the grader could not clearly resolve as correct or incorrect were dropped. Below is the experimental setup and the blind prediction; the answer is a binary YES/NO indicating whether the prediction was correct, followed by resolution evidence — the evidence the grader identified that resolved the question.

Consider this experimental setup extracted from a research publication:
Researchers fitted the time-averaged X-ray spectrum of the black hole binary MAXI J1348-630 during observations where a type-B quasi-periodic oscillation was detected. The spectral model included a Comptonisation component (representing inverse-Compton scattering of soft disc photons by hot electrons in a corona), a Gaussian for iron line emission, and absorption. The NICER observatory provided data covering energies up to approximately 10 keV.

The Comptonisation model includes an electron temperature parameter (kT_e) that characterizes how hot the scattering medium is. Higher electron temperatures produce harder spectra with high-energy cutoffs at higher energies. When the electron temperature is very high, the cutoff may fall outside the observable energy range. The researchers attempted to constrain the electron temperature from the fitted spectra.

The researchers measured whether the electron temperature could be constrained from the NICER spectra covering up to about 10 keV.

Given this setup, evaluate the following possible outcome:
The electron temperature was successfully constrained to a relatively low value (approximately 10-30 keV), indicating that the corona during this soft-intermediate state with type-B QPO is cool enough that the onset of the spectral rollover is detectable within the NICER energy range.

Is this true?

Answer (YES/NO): NO